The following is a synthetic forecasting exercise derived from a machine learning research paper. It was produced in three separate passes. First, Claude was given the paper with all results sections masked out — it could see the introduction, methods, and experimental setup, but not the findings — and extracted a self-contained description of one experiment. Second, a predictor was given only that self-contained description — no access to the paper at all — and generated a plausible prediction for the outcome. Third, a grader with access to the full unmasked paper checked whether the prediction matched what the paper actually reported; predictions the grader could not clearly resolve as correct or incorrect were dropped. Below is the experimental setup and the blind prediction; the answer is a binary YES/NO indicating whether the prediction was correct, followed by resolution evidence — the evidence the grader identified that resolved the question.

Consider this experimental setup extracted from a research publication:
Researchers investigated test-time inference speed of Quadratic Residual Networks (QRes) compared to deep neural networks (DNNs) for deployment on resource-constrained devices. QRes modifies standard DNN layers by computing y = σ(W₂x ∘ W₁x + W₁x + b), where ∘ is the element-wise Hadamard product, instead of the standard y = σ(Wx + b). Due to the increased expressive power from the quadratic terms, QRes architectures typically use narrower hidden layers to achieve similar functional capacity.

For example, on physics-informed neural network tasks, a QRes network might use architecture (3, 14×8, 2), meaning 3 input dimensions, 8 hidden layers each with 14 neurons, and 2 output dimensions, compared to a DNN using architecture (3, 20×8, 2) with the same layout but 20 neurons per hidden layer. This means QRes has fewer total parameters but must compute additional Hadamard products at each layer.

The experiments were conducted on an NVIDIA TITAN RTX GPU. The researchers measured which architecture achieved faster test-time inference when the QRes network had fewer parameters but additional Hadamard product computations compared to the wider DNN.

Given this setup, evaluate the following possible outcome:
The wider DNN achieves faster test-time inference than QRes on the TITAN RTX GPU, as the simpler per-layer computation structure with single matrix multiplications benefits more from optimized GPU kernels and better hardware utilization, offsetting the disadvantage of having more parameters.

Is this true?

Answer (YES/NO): NO